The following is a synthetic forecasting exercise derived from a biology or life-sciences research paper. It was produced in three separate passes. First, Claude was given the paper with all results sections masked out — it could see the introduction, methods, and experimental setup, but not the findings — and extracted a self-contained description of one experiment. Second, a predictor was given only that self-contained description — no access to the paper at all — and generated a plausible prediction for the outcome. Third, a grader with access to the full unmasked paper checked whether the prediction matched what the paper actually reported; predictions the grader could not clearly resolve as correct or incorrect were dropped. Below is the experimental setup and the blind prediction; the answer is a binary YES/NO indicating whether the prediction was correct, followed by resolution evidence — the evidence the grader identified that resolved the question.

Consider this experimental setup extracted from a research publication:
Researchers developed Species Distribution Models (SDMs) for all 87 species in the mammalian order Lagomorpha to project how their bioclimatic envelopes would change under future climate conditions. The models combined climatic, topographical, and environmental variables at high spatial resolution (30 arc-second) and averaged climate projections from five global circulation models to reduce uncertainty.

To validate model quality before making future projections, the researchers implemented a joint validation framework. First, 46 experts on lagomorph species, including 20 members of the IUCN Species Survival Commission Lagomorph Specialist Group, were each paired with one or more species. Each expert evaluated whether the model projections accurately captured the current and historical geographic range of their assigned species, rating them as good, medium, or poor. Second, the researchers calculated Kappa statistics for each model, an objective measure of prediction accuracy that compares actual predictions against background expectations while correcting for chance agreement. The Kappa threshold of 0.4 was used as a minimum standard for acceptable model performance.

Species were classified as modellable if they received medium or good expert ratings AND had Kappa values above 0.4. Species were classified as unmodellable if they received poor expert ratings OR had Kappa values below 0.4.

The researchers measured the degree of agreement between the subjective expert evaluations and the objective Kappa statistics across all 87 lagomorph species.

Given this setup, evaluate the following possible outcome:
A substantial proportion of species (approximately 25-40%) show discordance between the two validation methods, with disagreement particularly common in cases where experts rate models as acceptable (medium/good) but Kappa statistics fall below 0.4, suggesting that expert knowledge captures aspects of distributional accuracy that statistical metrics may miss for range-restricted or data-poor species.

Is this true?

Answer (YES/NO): NO